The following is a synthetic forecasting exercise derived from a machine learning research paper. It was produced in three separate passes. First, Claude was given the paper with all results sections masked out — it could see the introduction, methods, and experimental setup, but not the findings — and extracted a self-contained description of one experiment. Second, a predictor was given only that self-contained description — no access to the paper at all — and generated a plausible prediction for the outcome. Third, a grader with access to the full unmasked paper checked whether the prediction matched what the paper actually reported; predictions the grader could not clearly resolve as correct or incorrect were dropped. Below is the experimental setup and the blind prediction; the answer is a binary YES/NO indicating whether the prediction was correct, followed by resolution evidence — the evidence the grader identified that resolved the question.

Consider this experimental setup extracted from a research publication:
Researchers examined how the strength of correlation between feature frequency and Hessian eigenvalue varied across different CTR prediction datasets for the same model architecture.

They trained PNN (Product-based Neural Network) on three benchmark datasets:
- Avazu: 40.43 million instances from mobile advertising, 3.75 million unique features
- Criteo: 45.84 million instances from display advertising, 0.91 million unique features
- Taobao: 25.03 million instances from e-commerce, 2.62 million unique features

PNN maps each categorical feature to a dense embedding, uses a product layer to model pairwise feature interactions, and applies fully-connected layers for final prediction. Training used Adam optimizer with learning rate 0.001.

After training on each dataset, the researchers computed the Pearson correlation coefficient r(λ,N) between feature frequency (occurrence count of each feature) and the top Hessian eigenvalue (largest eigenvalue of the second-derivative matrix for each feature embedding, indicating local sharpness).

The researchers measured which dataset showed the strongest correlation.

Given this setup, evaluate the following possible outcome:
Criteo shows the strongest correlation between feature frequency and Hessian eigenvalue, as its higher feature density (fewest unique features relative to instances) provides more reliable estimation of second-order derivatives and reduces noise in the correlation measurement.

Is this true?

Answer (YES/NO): NO